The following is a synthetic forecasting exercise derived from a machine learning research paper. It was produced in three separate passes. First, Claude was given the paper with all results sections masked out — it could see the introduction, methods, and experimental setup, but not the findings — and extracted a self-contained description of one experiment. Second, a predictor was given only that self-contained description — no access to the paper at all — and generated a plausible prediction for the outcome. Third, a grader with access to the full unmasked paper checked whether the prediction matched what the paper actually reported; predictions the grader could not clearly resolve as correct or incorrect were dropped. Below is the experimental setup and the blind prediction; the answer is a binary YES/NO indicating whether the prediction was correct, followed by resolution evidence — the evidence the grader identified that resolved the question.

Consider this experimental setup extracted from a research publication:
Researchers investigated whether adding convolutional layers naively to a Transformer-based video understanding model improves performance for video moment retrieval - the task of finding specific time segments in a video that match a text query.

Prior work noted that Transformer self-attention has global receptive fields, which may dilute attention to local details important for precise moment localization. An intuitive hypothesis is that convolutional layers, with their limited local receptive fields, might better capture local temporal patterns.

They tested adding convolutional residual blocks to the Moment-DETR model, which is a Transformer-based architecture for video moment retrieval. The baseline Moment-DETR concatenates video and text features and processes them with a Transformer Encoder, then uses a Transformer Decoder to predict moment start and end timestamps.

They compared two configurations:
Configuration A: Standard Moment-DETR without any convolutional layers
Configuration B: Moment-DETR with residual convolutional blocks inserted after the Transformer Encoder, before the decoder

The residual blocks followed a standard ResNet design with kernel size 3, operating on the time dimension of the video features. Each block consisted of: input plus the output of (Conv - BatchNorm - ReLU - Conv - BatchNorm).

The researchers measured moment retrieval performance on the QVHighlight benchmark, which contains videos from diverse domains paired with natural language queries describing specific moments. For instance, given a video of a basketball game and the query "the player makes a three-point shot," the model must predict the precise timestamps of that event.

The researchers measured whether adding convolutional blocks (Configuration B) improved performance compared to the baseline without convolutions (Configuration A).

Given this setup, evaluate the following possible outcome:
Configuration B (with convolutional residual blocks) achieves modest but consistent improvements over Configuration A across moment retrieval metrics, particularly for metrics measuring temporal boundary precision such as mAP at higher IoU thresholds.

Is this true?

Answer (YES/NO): NO